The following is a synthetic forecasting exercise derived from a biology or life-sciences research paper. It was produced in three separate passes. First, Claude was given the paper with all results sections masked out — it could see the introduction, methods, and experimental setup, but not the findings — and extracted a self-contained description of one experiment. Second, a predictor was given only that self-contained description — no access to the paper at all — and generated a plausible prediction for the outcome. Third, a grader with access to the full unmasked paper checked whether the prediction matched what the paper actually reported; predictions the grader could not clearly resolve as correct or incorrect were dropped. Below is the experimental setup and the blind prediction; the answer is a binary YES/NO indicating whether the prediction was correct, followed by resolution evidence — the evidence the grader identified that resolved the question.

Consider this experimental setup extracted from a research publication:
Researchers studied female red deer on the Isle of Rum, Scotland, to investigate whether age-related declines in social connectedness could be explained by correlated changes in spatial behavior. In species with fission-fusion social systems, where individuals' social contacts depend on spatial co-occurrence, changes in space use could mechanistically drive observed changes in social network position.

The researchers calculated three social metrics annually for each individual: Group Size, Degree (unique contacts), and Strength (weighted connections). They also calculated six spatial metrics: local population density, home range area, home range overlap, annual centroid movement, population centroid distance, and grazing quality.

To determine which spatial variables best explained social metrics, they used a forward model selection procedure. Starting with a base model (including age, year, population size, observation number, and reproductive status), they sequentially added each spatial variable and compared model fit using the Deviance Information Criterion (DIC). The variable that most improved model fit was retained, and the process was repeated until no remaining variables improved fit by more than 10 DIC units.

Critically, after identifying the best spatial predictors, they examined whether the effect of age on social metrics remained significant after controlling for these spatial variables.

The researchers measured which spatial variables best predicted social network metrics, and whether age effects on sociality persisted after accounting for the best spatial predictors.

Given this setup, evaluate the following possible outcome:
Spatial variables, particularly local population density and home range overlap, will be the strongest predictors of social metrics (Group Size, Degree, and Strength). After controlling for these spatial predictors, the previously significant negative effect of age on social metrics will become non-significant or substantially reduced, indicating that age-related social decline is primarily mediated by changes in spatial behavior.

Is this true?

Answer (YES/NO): NO